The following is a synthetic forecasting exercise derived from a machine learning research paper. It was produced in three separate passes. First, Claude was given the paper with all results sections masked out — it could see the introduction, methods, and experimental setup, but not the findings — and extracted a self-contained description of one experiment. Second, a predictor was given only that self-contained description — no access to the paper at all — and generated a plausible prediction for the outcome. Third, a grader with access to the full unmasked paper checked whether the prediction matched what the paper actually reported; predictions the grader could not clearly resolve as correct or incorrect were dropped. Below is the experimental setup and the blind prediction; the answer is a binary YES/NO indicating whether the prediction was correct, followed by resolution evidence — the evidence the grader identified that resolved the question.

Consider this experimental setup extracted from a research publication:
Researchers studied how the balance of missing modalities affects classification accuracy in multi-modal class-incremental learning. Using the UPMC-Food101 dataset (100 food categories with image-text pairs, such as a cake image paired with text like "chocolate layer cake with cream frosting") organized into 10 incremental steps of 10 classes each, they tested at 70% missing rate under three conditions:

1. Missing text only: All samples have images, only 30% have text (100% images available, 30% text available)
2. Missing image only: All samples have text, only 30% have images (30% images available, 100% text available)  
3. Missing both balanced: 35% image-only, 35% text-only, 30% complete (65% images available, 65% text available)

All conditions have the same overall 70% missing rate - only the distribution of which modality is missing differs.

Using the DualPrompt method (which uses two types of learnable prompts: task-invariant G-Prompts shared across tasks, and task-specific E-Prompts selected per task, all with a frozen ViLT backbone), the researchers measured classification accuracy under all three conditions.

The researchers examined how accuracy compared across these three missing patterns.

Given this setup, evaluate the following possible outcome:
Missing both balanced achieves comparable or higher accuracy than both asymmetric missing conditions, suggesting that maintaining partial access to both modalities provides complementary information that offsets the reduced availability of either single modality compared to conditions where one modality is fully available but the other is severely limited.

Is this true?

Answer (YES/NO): NO